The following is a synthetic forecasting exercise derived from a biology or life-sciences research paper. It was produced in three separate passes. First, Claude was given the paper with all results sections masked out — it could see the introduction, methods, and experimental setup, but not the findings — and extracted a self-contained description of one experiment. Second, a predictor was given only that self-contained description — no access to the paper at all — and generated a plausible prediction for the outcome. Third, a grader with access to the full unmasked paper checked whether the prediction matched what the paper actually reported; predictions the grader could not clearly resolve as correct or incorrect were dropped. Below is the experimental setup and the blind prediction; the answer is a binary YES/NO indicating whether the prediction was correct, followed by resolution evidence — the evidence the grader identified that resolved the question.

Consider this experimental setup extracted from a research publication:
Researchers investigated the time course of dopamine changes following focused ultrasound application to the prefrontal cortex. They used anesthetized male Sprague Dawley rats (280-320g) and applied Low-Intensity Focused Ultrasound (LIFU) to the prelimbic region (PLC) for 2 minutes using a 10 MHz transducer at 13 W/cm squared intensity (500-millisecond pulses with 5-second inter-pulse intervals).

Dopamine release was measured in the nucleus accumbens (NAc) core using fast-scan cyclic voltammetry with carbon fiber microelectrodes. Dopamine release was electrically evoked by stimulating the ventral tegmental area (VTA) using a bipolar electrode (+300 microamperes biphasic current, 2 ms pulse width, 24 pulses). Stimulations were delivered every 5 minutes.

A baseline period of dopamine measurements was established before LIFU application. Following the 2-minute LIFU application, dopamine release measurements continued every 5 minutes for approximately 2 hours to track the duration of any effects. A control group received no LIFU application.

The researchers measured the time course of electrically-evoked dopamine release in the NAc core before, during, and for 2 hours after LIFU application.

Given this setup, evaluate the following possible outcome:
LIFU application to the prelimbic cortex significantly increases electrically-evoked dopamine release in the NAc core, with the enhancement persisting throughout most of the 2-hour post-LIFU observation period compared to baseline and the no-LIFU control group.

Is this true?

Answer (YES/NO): NO